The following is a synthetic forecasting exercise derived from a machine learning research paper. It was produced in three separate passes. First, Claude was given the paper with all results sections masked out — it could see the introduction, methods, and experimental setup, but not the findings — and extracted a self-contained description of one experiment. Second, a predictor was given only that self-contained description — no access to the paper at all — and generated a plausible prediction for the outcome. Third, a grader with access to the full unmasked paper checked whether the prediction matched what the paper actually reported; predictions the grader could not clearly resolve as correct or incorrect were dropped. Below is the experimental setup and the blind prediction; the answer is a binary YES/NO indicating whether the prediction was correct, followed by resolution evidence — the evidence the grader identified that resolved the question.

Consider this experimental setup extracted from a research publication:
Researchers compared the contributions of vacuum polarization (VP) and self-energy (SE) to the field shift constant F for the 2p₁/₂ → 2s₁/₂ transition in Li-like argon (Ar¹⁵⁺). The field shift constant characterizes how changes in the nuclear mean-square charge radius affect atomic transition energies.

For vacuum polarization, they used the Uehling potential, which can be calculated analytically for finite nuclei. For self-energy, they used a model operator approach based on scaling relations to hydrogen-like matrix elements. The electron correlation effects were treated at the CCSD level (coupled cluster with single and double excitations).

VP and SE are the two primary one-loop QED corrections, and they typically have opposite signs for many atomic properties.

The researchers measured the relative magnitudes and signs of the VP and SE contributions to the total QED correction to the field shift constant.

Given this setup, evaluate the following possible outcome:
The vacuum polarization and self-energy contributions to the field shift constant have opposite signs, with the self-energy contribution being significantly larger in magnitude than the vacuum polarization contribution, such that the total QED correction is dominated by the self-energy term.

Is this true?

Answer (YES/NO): YES